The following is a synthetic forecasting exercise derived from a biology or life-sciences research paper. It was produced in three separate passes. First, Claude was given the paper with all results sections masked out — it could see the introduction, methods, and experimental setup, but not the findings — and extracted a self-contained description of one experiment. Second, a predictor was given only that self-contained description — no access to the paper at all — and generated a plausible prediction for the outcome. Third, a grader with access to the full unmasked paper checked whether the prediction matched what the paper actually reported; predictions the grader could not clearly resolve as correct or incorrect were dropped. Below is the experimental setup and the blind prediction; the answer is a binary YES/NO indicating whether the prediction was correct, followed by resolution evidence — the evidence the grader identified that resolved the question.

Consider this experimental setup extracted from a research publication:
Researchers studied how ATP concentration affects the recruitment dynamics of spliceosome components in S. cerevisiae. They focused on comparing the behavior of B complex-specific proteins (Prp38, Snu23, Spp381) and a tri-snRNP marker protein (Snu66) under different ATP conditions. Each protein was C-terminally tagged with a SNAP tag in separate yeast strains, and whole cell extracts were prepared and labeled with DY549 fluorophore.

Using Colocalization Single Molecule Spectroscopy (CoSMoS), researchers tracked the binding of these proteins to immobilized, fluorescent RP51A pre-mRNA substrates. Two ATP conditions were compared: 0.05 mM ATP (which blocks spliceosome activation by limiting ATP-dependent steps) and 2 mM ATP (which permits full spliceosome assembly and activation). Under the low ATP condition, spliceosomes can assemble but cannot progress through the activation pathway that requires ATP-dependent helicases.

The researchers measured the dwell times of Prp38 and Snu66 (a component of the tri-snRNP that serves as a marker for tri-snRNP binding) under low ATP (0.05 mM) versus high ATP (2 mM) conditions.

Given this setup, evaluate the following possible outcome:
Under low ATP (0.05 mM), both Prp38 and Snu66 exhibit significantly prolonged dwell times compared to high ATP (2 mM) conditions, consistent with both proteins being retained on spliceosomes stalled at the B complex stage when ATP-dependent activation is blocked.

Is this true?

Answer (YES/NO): YES